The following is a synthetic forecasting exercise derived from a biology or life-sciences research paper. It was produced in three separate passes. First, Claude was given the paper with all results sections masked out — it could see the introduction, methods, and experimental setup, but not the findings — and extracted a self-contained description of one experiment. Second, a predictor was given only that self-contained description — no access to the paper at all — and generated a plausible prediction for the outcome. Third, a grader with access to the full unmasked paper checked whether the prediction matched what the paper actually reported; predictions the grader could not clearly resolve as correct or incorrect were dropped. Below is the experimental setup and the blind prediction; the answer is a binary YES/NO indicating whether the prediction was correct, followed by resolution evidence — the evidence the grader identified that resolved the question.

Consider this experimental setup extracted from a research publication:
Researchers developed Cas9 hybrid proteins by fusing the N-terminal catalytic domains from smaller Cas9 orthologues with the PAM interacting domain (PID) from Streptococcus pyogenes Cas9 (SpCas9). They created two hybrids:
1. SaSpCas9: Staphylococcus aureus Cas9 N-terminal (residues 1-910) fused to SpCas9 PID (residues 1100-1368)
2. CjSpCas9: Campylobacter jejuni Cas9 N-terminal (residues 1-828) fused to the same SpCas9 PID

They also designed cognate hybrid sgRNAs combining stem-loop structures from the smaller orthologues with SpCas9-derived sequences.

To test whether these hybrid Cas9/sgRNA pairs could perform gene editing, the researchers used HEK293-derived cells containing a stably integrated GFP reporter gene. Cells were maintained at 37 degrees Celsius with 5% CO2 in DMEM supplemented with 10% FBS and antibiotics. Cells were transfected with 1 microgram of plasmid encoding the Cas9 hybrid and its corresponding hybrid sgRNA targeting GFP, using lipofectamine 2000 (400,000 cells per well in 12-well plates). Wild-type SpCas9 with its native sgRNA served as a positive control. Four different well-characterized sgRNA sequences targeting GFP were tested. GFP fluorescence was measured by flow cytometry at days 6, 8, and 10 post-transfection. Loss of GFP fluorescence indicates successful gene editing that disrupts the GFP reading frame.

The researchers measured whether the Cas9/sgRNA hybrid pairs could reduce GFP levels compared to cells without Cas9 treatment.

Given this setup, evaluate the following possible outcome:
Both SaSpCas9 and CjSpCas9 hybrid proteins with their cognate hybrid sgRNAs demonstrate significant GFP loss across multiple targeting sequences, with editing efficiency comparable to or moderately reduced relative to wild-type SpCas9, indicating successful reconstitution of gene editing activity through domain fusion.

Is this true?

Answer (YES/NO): NO